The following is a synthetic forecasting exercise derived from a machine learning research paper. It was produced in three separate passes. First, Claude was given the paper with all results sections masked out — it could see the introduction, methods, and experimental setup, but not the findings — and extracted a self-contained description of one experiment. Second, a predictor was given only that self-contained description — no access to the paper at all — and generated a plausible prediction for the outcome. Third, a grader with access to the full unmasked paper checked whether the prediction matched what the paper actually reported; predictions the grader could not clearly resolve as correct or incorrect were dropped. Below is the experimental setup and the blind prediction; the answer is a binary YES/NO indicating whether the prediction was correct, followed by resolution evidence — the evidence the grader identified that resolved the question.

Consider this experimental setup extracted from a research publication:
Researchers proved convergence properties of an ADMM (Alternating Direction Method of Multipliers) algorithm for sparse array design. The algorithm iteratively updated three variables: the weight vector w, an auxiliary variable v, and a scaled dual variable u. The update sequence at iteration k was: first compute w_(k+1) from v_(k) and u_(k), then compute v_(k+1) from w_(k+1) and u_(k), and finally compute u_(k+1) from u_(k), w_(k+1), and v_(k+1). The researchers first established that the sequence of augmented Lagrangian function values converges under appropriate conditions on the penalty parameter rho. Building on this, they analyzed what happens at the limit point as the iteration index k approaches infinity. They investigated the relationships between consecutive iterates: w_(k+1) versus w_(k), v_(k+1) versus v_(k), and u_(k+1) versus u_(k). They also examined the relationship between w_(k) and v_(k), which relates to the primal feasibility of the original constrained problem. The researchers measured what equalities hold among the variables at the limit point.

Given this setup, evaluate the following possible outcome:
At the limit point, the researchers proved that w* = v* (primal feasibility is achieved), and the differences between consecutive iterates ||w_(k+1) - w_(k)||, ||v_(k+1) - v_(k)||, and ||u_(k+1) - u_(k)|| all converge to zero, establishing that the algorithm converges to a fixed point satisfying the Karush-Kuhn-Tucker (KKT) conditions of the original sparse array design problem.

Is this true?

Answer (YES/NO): YES